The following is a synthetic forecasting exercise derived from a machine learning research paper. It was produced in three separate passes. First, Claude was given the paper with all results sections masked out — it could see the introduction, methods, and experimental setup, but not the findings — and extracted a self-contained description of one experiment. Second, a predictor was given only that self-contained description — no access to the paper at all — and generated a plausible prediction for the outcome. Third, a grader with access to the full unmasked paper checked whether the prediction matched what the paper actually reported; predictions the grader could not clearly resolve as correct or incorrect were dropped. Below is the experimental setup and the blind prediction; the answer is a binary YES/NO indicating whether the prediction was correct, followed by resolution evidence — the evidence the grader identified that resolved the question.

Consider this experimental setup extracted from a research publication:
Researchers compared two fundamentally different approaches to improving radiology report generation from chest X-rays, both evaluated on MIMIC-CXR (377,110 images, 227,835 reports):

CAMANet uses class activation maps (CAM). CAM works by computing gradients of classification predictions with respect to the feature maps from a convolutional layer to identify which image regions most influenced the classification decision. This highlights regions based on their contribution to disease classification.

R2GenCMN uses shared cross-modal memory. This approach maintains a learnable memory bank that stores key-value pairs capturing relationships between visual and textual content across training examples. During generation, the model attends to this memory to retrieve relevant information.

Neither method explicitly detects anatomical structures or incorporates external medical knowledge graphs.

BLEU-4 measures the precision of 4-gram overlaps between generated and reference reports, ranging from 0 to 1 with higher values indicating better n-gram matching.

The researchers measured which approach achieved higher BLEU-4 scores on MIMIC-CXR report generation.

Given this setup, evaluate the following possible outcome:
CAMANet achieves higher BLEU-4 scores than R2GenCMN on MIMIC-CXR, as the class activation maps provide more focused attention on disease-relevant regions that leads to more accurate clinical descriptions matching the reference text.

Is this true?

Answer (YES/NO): YES